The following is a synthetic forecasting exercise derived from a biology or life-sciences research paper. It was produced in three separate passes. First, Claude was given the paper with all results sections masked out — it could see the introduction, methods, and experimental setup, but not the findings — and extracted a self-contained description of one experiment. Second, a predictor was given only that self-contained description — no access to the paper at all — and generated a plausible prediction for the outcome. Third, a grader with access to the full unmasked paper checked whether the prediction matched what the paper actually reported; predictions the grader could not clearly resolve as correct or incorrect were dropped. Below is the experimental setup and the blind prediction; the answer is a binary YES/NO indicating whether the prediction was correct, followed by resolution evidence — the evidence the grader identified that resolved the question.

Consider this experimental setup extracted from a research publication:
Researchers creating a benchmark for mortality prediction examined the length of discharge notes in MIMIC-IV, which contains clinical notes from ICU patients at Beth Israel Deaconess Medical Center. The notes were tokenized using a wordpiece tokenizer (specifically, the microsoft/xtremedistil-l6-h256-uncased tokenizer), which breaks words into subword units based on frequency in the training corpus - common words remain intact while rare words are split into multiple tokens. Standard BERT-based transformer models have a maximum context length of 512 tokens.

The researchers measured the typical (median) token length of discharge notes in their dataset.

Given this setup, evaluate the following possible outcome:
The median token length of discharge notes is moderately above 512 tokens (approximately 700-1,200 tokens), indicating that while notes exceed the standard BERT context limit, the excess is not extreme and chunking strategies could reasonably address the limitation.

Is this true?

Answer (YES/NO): NO